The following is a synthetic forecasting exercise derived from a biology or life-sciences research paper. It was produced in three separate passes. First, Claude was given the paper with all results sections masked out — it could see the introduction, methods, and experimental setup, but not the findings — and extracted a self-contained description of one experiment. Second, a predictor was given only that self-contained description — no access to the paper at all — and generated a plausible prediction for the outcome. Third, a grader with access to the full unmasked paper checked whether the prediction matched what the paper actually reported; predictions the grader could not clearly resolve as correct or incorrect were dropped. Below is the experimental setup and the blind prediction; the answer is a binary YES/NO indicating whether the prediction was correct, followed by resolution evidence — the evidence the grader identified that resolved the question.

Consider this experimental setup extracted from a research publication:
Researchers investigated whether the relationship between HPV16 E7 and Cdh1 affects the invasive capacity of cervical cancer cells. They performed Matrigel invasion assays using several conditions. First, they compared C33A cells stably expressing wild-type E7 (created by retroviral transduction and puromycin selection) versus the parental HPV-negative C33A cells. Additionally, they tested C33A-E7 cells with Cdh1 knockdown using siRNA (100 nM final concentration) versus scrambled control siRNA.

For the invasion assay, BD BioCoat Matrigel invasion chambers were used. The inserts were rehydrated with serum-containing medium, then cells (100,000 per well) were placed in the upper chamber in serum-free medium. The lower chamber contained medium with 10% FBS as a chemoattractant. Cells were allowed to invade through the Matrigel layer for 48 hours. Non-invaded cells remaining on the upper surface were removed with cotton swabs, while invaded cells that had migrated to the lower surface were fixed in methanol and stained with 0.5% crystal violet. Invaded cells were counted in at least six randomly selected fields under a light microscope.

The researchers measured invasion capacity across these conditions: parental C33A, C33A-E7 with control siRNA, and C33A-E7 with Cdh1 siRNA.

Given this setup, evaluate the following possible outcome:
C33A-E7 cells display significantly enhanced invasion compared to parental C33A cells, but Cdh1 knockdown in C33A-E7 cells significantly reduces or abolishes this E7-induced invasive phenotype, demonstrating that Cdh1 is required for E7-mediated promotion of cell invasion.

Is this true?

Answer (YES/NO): YES